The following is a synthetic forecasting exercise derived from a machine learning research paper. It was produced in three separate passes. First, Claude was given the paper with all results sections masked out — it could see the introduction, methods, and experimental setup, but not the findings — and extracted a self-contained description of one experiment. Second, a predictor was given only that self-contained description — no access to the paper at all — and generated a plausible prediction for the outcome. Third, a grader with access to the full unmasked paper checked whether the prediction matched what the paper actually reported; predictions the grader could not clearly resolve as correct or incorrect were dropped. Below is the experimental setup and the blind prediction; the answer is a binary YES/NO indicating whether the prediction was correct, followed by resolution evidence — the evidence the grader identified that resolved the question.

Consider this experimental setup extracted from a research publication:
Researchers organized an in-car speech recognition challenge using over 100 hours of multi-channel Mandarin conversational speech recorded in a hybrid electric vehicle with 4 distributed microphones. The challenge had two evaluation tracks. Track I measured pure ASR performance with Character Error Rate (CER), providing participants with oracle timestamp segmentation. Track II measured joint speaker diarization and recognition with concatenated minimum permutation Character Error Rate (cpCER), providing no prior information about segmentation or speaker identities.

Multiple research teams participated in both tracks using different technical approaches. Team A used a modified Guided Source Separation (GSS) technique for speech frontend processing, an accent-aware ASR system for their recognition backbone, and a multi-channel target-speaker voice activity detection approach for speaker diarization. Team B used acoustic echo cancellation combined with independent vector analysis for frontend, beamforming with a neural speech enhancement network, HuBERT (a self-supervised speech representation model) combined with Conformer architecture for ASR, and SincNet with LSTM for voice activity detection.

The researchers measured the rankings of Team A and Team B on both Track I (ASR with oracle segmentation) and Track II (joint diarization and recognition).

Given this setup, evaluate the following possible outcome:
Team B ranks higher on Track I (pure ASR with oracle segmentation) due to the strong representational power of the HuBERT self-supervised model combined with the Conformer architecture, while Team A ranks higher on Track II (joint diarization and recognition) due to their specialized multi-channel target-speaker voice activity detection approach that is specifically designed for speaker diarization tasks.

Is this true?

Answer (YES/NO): NO